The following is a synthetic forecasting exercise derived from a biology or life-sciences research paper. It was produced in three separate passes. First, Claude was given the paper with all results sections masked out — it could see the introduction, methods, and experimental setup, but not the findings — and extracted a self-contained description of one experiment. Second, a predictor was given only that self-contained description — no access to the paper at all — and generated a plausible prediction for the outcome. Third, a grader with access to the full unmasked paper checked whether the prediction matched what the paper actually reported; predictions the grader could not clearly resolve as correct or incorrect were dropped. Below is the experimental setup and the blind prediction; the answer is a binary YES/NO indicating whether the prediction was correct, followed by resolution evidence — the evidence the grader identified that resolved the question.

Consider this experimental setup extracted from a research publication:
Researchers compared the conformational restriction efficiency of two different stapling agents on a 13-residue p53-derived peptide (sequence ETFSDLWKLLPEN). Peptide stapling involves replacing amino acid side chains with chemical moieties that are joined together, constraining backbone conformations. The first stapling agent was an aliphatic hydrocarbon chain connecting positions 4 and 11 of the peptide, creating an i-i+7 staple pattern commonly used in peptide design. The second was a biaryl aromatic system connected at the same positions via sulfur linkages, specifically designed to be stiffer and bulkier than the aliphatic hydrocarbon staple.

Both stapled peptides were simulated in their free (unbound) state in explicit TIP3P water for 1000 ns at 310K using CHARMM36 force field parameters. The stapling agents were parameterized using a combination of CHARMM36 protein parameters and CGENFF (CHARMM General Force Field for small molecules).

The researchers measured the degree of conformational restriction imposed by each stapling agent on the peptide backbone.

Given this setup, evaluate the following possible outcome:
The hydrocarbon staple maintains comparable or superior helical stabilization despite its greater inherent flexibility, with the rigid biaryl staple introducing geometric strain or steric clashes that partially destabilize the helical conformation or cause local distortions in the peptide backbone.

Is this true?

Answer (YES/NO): NO